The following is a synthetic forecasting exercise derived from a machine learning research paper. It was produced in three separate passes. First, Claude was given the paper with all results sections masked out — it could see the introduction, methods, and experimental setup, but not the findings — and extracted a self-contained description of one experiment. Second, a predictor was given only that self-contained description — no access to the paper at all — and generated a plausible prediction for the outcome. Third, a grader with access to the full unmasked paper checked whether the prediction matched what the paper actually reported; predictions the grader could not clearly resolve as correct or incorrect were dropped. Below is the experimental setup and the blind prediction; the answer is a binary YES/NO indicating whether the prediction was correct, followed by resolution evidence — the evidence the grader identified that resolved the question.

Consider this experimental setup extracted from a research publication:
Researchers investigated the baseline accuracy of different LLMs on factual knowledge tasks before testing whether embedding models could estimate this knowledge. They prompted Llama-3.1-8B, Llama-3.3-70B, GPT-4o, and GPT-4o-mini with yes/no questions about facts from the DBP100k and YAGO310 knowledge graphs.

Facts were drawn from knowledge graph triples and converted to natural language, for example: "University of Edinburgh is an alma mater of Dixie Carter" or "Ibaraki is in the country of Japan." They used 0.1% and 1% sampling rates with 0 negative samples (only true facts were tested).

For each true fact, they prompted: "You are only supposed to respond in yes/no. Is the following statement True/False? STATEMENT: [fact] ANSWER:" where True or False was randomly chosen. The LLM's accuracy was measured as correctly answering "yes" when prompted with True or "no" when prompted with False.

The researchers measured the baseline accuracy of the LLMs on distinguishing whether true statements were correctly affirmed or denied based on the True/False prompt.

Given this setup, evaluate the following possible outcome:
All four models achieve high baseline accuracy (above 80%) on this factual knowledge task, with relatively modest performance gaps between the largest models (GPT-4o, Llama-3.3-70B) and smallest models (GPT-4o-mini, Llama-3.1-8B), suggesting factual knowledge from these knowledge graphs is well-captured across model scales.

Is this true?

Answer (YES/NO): NO